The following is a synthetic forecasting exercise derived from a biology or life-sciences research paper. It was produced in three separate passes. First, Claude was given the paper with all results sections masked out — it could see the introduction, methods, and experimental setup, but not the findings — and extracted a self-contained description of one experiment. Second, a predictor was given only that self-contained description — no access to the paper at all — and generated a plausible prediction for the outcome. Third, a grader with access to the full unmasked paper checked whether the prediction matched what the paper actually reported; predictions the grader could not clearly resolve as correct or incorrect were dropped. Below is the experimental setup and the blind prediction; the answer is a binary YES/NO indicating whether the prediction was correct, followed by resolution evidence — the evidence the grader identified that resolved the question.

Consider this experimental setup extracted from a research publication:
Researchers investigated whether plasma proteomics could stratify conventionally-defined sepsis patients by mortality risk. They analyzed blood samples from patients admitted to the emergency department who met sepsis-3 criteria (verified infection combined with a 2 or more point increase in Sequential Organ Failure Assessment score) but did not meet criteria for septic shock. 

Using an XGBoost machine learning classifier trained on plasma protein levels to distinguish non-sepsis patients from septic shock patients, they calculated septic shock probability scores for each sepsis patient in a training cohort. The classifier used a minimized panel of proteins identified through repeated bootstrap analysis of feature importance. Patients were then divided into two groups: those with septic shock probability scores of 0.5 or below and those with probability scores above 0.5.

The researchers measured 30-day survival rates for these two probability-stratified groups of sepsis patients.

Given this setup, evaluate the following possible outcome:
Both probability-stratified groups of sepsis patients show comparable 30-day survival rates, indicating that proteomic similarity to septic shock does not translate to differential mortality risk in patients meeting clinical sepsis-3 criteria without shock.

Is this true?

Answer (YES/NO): NO